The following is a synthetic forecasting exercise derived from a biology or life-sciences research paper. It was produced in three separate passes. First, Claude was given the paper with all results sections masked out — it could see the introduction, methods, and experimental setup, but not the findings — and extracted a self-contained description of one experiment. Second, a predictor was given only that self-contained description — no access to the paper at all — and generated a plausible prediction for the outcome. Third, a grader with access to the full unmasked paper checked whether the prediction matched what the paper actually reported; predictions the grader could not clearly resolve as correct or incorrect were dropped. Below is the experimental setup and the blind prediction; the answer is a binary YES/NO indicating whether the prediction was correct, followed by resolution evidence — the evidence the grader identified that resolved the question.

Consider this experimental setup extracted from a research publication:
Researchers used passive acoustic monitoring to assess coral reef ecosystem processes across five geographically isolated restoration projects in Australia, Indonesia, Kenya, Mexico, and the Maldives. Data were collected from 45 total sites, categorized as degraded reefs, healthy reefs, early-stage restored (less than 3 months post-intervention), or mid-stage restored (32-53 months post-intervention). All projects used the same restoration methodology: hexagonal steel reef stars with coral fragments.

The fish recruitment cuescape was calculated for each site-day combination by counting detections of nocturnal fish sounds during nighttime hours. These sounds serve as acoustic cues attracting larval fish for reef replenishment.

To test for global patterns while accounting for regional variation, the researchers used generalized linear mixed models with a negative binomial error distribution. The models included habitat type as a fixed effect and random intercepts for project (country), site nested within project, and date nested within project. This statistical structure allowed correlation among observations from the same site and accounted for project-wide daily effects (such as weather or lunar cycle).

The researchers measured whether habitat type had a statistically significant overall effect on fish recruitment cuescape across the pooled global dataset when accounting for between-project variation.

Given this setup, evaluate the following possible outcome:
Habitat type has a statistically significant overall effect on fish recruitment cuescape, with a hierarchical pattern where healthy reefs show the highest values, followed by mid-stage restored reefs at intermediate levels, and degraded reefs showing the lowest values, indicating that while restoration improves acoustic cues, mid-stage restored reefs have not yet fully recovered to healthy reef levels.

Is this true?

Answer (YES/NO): NO